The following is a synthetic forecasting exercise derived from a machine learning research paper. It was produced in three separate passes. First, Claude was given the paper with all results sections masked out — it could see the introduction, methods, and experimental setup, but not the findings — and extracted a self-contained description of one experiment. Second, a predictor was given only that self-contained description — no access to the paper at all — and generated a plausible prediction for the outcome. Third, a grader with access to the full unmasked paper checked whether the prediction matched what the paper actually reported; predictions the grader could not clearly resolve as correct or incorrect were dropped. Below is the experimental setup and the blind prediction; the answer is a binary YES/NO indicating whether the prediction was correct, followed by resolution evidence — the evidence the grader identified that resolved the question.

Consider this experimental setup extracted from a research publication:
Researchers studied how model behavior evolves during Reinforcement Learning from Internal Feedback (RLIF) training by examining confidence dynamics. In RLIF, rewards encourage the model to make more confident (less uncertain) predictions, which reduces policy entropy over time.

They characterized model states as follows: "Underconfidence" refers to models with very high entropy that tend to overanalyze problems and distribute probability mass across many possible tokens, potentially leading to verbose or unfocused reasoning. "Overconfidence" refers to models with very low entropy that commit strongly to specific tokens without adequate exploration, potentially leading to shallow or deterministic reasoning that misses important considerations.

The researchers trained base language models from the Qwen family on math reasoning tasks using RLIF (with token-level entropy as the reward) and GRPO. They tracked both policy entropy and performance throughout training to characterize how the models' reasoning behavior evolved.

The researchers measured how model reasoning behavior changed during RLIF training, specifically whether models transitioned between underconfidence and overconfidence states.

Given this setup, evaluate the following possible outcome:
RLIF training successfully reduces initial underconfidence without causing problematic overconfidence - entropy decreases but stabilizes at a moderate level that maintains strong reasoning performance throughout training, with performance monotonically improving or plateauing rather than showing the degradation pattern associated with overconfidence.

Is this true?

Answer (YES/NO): NO